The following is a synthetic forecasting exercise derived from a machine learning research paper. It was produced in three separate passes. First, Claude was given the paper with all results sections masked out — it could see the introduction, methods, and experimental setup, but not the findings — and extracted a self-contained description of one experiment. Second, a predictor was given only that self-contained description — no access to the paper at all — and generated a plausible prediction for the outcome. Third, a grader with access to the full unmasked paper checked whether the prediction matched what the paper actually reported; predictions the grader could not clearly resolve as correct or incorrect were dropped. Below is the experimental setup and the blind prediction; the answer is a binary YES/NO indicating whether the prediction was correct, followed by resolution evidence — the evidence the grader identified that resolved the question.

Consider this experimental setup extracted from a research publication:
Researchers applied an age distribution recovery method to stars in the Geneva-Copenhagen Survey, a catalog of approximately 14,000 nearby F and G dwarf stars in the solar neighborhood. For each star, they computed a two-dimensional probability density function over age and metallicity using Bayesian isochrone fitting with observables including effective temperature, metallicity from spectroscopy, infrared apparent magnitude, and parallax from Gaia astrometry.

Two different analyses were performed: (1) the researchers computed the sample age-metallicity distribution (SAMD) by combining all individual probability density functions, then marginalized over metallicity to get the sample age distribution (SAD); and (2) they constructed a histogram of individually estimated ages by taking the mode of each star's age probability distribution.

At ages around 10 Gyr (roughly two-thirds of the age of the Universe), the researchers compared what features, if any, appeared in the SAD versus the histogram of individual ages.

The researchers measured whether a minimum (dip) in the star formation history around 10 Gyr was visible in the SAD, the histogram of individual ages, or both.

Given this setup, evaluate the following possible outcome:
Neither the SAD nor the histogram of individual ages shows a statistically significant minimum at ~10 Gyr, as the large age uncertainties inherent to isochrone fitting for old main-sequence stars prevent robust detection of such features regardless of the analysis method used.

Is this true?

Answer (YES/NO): NO